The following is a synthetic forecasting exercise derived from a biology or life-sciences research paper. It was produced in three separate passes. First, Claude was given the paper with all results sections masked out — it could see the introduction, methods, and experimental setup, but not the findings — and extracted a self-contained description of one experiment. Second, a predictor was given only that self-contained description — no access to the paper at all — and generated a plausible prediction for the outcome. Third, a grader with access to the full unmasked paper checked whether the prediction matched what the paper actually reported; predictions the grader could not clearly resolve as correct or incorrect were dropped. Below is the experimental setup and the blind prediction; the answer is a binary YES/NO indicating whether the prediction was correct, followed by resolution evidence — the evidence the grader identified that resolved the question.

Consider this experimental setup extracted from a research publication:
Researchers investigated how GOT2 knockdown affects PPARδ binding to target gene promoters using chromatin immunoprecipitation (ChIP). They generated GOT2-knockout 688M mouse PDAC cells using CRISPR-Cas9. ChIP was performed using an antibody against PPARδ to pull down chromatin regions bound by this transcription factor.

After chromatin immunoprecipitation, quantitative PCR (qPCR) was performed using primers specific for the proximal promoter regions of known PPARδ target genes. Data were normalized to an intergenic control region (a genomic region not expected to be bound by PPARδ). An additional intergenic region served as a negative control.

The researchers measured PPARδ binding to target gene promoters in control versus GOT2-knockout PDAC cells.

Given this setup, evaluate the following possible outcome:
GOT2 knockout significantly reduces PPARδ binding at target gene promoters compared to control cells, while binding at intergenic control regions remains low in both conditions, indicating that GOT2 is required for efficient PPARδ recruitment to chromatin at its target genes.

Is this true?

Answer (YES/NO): YES